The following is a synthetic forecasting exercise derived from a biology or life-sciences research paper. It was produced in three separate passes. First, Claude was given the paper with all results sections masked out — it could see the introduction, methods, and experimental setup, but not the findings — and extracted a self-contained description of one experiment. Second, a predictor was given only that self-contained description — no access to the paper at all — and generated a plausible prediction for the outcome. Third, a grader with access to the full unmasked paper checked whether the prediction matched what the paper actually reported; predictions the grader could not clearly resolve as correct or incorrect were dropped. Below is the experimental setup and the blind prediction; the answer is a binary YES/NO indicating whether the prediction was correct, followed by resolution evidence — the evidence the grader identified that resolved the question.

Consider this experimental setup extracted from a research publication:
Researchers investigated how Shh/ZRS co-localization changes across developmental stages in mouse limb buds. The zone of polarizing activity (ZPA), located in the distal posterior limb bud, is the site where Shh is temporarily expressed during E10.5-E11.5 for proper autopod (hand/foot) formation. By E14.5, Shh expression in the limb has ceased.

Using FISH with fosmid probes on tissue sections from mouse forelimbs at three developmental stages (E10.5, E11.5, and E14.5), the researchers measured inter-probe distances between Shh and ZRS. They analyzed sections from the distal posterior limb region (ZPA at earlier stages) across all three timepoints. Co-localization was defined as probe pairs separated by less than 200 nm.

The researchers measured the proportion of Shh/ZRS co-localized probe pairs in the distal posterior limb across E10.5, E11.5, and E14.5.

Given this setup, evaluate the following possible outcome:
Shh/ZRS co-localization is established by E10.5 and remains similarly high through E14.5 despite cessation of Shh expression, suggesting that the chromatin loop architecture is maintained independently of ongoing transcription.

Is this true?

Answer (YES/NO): NO